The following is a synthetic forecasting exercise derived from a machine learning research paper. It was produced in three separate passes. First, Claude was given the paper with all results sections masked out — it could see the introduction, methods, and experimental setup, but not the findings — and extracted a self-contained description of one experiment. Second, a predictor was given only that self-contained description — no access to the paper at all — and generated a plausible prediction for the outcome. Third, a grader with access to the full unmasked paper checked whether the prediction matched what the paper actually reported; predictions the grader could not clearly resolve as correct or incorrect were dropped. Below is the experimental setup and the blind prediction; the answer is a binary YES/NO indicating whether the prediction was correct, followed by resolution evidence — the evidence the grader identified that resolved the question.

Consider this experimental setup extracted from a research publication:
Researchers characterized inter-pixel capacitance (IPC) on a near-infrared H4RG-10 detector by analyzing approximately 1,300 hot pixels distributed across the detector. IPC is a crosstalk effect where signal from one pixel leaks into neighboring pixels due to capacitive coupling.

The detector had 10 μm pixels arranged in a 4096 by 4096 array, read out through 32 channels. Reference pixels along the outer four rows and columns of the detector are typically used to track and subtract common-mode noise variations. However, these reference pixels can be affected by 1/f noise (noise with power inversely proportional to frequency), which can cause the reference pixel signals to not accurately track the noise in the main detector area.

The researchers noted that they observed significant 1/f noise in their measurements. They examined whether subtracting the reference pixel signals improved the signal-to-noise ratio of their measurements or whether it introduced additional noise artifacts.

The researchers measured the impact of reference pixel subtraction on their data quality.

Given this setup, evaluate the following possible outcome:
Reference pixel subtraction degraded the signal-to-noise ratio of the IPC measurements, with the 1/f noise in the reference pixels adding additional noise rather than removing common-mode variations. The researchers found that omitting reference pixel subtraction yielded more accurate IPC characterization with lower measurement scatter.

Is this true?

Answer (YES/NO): NO